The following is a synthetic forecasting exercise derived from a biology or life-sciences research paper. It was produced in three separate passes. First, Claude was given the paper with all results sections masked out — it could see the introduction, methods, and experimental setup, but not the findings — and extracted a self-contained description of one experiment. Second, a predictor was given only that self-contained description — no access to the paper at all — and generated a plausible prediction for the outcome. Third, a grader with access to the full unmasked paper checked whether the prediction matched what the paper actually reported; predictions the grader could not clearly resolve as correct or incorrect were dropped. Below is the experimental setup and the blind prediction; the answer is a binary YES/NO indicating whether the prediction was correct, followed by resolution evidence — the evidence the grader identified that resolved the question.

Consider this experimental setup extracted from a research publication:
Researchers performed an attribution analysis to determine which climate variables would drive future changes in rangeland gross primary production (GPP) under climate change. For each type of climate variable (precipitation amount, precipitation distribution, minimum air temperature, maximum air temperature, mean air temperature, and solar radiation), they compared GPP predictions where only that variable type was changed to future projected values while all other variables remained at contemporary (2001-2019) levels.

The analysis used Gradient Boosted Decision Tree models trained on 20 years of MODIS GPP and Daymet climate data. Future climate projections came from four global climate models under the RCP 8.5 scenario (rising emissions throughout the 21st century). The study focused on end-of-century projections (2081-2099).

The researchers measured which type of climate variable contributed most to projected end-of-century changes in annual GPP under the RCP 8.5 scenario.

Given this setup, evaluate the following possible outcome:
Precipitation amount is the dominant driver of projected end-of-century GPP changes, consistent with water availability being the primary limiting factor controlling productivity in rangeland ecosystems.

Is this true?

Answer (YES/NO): NO